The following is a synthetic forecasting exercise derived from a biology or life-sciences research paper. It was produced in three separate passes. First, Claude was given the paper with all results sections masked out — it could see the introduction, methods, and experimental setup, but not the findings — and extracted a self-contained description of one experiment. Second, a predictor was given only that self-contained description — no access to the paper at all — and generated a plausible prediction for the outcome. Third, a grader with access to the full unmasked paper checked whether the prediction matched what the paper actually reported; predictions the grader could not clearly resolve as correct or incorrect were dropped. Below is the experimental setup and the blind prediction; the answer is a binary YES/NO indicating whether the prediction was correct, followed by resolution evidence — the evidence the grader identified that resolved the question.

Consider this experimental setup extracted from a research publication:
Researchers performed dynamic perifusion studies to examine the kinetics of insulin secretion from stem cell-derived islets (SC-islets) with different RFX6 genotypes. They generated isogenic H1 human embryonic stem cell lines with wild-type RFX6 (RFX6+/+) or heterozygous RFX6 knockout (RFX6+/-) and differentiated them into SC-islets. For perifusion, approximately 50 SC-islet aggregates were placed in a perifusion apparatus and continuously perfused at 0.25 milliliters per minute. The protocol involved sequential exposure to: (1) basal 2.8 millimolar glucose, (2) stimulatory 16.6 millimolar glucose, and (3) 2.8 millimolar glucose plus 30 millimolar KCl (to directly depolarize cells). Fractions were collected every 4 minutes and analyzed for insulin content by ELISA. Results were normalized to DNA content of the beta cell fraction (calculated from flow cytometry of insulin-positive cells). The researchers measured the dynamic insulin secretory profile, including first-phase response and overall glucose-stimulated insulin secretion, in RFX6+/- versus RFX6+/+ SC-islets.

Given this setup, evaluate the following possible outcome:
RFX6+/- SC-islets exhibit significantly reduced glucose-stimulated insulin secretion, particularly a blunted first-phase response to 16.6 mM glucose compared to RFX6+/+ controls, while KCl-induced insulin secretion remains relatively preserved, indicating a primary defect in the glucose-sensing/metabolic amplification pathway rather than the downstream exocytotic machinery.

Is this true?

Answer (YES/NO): YES